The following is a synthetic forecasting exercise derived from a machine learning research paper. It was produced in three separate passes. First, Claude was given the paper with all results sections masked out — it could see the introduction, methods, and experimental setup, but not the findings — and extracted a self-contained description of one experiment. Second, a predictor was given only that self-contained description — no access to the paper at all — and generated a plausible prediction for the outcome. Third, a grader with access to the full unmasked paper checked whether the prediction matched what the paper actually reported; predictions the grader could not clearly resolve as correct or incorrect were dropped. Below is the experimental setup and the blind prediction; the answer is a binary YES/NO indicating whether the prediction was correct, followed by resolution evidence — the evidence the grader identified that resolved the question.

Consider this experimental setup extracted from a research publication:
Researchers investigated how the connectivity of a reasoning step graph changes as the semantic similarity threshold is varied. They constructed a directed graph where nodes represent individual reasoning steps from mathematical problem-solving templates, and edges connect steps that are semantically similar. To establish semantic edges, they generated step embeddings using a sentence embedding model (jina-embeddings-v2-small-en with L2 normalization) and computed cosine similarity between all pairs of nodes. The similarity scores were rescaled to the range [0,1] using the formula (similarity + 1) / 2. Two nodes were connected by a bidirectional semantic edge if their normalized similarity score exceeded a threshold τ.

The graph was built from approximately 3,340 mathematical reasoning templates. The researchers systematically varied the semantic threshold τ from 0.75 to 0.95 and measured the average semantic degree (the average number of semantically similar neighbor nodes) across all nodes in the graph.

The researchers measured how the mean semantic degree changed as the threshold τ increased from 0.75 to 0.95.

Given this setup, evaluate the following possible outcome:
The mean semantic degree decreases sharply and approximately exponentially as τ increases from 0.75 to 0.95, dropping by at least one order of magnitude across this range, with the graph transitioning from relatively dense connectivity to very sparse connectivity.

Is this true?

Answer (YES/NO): NO